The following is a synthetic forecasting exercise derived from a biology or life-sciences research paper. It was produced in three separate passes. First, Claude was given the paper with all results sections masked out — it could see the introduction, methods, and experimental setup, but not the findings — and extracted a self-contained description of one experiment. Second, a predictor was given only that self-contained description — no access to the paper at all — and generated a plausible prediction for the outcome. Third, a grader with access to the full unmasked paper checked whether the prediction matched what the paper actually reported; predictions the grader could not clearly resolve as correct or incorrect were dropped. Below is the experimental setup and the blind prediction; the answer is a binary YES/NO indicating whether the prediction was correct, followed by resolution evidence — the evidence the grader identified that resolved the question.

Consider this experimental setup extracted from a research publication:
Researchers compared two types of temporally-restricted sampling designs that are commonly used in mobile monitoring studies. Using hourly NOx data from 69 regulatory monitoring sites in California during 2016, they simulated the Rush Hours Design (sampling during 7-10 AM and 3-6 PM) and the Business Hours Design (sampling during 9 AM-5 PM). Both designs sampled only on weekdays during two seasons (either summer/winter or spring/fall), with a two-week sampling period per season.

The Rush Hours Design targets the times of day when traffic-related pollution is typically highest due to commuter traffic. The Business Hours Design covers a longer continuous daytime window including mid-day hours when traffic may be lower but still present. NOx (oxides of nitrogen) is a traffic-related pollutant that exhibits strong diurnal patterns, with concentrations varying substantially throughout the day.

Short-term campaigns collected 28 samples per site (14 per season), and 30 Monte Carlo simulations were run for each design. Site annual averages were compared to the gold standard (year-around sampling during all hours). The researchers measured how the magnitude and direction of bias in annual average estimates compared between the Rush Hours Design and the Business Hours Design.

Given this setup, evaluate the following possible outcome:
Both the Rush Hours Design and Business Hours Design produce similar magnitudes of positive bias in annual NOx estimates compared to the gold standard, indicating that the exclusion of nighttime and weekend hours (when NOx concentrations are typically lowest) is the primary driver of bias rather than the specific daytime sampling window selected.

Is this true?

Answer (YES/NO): NO